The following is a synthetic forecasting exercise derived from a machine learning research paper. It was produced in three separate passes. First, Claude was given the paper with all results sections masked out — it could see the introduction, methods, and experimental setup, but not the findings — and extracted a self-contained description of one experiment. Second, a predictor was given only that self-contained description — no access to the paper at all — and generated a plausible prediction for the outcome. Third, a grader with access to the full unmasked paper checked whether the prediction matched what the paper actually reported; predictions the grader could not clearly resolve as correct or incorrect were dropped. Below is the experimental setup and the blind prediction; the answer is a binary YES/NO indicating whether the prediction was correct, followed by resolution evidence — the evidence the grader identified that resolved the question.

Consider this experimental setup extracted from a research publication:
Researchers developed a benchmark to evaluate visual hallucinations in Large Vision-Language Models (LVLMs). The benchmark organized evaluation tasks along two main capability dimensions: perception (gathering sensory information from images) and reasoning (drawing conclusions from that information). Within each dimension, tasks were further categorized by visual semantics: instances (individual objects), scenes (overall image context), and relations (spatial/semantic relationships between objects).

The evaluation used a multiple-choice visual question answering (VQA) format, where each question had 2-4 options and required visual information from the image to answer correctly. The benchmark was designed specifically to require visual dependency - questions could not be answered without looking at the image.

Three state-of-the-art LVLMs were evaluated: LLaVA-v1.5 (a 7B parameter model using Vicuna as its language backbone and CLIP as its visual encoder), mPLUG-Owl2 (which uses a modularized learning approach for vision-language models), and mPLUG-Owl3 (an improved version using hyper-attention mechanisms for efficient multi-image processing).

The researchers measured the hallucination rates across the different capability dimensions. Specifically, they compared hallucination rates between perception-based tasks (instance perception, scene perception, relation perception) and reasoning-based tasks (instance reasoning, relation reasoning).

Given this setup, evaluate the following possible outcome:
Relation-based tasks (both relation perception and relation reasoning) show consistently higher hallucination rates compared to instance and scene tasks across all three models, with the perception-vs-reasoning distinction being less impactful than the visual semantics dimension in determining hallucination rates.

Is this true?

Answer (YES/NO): NO